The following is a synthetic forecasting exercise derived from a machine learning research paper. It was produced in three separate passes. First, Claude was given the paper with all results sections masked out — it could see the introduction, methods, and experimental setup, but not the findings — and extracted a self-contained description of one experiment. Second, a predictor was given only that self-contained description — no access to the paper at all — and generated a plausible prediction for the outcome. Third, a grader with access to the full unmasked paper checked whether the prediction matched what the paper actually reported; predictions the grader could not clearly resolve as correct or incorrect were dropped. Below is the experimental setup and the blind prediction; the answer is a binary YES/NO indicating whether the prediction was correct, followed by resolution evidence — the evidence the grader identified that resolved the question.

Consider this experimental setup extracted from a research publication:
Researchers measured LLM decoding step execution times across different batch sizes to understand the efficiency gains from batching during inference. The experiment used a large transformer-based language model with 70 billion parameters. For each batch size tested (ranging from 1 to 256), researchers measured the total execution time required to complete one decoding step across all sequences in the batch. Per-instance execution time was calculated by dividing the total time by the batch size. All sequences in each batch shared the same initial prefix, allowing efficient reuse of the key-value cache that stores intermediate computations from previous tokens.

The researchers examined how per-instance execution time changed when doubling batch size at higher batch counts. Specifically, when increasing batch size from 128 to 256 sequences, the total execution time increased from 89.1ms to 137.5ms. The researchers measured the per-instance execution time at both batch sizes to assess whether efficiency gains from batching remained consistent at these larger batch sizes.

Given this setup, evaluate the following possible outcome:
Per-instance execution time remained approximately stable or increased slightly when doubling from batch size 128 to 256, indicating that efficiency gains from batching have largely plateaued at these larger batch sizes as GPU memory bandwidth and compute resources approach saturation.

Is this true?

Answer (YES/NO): NO